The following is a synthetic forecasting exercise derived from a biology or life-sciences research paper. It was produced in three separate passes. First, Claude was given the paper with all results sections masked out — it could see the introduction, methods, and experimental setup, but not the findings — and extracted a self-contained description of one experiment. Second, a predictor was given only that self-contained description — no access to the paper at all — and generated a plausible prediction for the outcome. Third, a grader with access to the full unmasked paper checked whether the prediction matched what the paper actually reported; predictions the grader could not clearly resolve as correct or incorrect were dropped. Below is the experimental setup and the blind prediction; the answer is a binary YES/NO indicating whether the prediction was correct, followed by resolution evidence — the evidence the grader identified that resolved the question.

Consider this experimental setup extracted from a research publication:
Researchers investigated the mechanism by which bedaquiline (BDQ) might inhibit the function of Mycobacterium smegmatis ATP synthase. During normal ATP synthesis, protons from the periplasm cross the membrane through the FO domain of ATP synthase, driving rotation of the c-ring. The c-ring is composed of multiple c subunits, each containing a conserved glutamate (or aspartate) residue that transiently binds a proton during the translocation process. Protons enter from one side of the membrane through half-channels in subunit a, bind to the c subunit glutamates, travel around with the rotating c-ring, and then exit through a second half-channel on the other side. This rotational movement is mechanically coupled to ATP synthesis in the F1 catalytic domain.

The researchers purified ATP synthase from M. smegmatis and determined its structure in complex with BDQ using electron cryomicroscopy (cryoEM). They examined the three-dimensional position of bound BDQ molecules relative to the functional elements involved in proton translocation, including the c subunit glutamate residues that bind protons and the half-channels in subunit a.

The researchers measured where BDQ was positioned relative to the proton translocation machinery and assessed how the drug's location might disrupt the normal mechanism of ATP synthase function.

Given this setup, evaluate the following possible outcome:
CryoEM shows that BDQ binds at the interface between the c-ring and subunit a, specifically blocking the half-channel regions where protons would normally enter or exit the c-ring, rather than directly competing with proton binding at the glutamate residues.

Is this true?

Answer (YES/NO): NO